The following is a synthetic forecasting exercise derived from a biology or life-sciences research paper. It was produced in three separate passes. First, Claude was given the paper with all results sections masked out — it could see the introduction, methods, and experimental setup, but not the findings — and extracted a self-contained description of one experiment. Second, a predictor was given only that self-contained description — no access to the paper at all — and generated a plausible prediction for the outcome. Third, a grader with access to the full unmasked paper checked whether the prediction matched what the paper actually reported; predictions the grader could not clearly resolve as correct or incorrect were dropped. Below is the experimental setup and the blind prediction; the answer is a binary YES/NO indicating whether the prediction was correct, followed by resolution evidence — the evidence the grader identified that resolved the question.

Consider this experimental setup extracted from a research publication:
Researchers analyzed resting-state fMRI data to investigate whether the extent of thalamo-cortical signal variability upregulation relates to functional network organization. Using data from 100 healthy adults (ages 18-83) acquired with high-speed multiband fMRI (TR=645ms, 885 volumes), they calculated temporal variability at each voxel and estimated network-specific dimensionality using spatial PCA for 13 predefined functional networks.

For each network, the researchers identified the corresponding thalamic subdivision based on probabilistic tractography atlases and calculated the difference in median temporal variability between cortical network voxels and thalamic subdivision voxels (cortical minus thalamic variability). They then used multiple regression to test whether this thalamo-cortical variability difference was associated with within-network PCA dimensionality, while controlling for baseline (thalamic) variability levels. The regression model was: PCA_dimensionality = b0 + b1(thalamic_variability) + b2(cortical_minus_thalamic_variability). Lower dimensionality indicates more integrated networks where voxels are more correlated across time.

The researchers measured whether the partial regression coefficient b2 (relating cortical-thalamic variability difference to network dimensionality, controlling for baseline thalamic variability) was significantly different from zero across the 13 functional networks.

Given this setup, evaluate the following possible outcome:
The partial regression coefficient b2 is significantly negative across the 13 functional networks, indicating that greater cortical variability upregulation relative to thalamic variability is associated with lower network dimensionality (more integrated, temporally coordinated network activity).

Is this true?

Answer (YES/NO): NO